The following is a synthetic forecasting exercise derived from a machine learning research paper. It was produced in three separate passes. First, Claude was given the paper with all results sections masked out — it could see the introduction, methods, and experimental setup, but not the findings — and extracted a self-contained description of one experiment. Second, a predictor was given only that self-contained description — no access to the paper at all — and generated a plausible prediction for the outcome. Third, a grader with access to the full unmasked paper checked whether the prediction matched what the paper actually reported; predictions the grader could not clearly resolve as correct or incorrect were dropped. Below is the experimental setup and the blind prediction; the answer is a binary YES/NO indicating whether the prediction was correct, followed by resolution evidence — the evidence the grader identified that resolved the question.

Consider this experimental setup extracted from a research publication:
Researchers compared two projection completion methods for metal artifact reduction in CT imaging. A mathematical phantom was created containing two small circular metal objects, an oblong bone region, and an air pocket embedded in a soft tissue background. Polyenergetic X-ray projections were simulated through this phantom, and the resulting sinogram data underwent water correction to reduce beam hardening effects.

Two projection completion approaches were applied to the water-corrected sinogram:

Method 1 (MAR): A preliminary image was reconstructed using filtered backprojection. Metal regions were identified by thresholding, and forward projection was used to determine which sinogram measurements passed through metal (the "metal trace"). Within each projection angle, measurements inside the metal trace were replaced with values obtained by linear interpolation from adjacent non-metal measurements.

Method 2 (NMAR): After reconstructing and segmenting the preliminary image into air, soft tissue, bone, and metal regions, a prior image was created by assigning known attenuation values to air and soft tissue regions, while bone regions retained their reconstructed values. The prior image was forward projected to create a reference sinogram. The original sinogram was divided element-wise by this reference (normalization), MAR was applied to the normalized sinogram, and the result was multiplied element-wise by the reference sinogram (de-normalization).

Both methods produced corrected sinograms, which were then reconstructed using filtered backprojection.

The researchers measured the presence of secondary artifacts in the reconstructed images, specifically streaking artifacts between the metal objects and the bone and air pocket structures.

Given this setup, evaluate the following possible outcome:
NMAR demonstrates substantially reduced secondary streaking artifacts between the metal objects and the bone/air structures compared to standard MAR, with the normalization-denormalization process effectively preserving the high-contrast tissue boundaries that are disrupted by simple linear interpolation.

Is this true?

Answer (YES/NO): YES